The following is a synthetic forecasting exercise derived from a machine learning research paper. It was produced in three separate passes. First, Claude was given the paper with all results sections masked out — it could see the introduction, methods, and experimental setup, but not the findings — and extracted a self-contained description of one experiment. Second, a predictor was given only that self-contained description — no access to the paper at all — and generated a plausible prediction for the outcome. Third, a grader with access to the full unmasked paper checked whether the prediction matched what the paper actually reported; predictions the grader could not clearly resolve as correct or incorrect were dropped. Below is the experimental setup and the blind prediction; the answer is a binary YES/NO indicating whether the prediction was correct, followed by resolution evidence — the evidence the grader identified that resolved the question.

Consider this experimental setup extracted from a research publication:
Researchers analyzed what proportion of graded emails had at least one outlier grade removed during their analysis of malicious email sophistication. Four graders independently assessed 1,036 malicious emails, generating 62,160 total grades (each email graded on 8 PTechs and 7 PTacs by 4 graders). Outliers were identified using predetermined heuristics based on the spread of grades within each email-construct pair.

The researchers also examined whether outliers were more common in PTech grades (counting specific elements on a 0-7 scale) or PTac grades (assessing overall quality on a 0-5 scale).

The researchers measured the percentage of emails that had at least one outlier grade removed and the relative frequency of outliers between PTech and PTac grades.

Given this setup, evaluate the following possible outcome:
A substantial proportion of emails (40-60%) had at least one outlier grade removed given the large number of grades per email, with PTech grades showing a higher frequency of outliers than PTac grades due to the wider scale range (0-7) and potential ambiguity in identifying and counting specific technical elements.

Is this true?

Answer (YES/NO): NO